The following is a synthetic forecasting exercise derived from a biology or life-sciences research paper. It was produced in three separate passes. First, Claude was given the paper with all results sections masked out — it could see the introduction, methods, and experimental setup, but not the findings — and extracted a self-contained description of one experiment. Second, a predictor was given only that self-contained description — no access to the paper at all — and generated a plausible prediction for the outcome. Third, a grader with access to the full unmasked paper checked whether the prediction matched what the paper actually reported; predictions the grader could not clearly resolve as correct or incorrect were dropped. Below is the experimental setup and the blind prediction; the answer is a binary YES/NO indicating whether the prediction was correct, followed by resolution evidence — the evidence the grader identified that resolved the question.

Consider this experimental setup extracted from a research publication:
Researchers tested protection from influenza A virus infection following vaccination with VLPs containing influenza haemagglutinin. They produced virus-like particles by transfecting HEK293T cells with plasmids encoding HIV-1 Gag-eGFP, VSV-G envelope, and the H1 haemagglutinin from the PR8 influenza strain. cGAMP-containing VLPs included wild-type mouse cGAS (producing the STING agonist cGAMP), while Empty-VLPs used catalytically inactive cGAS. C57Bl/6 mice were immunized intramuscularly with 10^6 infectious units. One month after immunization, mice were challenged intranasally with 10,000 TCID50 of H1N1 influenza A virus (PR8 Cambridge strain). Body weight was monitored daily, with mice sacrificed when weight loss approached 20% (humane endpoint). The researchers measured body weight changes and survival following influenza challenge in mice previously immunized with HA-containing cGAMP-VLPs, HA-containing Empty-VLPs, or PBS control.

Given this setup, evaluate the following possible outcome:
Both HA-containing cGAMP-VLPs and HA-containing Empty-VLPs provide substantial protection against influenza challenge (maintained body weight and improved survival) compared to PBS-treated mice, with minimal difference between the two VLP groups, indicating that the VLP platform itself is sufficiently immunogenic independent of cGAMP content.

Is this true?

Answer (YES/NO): YES